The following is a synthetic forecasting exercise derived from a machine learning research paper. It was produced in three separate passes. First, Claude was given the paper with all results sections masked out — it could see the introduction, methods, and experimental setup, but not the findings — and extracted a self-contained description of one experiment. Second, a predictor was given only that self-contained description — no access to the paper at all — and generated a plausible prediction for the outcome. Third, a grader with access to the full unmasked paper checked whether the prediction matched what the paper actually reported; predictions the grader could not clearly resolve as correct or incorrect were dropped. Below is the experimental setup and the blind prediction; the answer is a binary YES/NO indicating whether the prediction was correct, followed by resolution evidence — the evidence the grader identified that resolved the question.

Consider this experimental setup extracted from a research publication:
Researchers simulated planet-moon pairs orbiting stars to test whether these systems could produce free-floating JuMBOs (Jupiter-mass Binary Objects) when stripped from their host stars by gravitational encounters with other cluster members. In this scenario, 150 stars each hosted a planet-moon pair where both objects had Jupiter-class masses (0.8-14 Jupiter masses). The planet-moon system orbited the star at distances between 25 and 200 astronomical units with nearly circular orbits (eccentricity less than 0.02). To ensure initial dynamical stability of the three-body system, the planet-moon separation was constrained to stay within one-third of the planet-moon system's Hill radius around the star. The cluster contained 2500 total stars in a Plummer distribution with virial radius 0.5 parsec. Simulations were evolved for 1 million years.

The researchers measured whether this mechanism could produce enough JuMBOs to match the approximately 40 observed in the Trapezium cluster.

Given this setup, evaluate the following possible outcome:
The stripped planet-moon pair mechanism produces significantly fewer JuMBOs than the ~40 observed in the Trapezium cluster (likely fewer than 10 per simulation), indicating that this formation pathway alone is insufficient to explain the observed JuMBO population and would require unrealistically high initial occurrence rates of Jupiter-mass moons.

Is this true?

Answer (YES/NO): NO